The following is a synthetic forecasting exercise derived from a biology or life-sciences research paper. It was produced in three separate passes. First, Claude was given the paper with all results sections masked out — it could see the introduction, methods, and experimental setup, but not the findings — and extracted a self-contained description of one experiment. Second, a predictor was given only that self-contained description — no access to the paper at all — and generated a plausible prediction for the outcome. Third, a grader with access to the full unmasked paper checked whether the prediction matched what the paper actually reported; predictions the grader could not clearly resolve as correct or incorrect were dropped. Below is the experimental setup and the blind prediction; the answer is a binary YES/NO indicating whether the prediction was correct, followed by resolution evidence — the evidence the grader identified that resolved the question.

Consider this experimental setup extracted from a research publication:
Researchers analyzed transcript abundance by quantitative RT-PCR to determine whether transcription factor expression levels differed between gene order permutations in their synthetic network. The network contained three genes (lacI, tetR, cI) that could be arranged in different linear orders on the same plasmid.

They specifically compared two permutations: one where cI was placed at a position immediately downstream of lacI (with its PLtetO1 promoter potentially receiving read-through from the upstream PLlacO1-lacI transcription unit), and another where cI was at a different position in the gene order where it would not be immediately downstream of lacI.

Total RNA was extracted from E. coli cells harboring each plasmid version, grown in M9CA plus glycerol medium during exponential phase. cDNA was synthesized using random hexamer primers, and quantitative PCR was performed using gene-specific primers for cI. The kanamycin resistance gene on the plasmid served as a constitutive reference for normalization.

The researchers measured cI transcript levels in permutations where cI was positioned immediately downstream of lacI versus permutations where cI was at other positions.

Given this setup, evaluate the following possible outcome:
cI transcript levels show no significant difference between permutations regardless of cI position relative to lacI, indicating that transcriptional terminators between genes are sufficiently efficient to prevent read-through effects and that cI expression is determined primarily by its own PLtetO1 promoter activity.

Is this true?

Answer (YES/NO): NO